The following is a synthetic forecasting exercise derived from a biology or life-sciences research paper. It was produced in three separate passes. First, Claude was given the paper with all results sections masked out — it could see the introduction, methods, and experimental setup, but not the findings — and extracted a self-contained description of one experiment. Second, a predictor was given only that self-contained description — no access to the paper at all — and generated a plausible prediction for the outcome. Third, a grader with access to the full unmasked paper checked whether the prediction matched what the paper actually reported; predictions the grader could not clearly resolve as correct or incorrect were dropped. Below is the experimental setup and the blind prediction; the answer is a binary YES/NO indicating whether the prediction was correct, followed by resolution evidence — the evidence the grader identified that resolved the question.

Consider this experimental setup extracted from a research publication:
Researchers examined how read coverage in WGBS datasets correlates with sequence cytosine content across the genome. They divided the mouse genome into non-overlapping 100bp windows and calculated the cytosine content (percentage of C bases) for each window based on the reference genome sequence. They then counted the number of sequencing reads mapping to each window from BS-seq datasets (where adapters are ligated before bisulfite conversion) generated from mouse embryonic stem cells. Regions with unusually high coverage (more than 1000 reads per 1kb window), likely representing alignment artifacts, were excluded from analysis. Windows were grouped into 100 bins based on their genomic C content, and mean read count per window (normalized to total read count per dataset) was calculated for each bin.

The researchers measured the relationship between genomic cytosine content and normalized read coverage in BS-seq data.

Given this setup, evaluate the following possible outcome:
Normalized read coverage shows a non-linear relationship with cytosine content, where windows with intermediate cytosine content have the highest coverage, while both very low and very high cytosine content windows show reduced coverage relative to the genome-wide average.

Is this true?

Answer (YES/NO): NO